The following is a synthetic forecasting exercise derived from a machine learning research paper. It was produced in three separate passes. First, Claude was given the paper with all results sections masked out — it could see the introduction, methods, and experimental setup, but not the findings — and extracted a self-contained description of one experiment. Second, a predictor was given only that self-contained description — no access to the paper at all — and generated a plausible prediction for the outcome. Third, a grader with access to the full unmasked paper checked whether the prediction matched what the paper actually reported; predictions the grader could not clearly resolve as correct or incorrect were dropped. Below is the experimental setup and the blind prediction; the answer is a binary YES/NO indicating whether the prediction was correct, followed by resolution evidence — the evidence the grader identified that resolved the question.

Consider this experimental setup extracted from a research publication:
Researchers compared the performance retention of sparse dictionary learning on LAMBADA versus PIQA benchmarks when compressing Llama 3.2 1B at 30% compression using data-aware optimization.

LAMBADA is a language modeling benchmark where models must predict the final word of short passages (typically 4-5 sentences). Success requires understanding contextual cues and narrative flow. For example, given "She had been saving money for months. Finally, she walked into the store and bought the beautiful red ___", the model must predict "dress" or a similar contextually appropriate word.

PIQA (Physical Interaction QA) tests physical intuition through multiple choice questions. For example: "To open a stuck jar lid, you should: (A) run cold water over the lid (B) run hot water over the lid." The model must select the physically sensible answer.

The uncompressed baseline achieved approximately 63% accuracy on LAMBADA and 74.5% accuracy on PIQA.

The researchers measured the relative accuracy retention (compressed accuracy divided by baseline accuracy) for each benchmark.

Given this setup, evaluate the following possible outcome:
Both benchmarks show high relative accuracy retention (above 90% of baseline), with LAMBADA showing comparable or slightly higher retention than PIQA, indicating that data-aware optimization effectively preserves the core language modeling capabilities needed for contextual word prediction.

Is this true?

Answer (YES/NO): NO